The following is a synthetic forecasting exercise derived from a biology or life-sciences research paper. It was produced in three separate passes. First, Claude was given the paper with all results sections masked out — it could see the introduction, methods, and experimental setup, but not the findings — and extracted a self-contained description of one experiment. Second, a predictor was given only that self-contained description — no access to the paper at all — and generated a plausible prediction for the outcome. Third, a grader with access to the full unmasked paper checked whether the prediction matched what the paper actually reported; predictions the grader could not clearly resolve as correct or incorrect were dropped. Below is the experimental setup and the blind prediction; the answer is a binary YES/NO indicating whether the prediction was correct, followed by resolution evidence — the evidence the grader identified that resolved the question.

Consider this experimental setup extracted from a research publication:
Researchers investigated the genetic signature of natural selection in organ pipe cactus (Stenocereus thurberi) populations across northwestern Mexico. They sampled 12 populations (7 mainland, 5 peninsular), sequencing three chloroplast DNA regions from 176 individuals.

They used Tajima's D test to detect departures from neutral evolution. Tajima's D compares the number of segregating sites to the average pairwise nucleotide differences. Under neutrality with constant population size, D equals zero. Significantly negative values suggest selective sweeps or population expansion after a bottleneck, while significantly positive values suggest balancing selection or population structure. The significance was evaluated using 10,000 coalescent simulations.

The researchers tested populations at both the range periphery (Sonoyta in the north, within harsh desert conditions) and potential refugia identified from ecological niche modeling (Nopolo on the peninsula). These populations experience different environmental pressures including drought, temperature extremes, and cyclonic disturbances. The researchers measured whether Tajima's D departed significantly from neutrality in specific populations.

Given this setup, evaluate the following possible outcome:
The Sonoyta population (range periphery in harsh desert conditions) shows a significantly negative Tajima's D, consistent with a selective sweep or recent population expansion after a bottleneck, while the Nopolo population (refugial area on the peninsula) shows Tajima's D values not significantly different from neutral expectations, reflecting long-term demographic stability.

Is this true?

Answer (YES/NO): NO